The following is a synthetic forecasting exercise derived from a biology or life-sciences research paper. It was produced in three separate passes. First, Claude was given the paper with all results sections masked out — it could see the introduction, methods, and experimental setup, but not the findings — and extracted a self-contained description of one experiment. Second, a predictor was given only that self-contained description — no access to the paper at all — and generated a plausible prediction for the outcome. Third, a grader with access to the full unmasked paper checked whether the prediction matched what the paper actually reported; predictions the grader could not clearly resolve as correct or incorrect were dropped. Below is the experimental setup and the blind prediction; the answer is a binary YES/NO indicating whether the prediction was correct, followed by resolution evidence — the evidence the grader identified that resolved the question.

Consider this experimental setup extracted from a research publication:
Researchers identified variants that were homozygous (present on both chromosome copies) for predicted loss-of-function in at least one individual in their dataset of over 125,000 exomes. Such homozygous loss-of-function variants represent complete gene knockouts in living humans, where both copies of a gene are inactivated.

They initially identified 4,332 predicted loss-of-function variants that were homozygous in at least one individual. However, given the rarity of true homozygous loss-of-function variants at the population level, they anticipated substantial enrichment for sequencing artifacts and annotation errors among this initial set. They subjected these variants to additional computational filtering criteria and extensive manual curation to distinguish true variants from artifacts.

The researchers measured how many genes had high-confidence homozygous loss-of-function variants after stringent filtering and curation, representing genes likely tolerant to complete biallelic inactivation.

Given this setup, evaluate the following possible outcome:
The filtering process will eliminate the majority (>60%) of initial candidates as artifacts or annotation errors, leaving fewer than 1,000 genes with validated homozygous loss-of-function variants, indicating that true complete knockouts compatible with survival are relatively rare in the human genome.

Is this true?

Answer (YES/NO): NO